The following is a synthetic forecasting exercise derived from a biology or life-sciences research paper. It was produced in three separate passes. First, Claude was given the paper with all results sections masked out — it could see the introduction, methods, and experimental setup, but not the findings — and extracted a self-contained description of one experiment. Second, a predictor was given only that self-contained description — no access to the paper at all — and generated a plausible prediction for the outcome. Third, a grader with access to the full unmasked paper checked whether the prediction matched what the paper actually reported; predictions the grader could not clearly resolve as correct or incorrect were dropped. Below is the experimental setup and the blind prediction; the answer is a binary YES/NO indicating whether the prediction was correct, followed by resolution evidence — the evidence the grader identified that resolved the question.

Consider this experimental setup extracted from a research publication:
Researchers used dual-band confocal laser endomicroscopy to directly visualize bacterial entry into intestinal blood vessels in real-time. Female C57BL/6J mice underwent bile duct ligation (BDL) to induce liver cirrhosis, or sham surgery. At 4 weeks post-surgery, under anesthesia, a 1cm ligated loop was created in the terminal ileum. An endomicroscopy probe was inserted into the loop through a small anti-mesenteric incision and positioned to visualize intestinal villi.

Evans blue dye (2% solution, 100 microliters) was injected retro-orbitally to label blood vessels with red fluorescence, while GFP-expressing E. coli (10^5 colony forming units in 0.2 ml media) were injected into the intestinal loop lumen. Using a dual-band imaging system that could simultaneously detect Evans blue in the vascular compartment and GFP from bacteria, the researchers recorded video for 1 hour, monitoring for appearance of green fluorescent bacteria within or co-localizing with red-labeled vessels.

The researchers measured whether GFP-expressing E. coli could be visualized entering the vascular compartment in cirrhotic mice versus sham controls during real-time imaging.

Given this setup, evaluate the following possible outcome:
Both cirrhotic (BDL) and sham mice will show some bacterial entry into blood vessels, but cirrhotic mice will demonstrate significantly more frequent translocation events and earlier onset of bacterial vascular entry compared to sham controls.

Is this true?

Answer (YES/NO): NO